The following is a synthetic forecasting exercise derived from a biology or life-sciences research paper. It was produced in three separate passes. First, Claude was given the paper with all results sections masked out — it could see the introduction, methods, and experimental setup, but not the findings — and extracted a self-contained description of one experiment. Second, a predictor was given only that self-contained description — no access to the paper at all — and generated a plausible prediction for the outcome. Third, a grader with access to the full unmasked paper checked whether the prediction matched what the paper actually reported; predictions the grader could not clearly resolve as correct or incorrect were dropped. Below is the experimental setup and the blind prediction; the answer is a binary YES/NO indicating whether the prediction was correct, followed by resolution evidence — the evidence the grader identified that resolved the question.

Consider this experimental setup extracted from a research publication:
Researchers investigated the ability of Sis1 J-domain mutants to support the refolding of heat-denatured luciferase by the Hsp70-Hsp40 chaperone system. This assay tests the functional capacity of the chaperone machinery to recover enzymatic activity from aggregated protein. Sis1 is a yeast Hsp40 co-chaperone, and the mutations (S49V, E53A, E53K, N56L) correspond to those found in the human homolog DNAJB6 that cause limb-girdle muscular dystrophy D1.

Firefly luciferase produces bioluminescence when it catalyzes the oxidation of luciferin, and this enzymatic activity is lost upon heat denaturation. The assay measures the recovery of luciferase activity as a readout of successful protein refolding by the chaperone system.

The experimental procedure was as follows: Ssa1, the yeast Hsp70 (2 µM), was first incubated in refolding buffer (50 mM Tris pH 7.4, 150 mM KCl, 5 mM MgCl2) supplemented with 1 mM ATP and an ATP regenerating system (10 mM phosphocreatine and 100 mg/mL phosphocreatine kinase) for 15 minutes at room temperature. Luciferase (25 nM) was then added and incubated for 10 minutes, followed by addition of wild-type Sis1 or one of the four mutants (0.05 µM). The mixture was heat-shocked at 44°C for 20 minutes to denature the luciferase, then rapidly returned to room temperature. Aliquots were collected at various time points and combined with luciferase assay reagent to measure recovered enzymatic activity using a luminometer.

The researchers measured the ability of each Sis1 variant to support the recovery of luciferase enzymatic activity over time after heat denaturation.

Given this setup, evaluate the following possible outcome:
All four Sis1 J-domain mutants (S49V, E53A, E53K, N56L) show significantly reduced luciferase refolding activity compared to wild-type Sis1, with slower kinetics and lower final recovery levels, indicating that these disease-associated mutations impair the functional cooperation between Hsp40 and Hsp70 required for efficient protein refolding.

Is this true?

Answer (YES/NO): YES